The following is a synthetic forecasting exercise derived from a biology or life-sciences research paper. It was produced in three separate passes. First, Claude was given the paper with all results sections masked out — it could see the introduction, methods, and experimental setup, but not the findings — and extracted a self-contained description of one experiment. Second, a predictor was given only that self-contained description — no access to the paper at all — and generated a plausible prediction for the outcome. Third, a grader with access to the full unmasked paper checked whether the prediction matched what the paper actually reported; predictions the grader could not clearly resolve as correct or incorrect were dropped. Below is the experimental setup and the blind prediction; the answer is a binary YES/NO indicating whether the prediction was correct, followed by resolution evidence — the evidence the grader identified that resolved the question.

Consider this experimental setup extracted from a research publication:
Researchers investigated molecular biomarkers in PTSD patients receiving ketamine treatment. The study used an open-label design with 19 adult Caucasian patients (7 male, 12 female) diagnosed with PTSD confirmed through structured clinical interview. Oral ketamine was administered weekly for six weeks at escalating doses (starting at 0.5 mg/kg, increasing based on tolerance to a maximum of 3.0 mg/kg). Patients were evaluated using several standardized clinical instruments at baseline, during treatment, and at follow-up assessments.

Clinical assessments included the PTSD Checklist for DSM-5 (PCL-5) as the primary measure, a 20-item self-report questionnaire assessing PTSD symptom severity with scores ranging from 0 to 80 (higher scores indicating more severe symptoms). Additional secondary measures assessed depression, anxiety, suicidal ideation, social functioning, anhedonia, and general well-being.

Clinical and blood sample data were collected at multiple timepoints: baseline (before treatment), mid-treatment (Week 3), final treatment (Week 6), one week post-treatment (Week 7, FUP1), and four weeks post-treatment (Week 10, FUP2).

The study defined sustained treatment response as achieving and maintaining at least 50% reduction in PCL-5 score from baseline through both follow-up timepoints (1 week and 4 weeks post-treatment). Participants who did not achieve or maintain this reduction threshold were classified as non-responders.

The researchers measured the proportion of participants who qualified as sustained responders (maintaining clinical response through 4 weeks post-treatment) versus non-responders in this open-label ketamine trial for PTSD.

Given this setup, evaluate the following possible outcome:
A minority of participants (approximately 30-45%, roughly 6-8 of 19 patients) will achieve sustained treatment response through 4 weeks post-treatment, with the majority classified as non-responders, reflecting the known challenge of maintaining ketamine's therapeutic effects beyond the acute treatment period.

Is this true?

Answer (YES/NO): NO